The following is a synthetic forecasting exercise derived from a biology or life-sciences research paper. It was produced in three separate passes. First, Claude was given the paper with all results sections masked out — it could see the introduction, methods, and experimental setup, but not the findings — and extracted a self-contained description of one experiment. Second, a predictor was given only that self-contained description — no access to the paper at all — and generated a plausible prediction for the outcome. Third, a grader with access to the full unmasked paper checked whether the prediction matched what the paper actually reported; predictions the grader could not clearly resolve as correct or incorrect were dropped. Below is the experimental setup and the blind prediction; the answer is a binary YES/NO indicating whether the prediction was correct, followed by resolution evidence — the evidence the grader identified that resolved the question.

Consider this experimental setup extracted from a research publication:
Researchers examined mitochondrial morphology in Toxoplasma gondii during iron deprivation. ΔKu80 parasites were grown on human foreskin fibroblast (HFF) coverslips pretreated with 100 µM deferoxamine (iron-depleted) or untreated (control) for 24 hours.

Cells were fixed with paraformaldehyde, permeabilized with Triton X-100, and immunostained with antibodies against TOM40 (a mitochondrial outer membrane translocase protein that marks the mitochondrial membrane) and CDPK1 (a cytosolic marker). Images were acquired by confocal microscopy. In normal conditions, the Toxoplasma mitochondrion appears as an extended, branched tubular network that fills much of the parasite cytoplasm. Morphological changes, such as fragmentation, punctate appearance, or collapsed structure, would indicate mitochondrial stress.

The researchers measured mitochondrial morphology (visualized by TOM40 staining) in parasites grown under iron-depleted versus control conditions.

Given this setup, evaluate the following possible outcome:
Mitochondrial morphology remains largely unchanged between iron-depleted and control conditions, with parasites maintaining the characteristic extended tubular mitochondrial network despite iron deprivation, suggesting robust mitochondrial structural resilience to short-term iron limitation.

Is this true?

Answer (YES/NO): NO